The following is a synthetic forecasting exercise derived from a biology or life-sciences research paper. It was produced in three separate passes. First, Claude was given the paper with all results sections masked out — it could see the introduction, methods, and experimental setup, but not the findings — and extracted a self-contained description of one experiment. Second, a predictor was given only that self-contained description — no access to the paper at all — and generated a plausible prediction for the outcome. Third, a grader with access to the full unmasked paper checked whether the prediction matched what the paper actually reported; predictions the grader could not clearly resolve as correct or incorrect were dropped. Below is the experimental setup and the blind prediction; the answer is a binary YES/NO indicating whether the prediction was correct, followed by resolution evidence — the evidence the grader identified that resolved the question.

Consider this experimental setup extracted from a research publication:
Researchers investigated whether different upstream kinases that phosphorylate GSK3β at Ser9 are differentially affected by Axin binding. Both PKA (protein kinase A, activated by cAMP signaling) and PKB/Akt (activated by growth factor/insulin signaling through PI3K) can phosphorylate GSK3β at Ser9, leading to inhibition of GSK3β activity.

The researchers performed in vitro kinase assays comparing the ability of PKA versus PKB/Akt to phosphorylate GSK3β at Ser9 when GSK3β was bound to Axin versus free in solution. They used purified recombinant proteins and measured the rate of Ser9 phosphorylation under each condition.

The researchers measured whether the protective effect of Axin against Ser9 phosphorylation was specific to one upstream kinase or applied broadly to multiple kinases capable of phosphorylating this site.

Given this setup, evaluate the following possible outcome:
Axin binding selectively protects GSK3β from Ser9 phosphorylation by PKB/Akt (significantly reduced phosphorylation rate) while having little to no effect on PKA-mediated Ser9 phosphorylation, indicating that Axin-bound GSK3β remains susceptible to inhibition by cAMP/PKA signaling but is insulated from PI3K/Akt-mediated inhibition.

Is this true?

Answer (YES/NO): NO